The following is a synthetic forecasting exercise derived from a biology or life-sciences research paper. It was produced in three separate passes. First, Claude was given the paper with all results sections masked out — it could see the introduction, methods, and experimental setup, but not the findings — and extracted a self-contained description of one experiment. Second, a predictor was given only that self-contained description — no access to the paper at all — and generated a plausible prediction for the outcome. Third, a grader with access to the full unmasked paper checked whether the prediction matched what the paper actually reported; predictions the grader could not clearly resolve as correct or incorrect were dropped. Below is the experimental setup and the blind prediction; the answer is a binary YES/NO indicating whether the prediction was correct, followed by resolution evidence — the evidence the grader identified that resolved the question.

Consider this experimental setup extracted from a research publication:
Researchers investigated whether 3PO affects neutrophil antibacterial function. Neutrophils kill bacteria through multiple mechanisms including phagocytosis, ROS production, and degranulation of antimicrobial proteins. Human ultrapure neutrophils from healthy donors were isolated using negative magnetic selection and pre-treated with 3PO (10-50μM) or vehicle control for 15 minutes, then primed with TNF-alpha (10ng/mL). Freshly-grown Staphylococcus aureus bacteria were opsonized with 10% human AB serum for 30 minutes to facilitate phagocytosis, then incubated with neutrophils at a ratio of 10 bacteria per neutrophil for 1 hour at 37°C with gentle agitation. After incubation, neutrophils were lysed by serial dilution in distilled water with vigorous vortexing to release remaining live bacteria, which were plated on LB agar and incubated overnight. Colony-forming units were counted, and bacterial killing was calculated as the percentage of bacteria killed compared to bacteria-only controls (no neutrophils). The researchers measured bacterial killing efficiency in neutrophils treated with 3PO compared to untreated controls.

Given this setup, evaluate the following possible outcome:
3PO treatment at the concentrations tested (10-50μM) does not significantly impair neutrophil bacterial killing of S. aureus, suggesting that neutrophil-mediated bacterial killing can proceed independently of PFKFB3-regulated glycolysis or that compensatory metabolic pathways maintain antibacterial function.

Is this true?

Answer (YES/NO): NO